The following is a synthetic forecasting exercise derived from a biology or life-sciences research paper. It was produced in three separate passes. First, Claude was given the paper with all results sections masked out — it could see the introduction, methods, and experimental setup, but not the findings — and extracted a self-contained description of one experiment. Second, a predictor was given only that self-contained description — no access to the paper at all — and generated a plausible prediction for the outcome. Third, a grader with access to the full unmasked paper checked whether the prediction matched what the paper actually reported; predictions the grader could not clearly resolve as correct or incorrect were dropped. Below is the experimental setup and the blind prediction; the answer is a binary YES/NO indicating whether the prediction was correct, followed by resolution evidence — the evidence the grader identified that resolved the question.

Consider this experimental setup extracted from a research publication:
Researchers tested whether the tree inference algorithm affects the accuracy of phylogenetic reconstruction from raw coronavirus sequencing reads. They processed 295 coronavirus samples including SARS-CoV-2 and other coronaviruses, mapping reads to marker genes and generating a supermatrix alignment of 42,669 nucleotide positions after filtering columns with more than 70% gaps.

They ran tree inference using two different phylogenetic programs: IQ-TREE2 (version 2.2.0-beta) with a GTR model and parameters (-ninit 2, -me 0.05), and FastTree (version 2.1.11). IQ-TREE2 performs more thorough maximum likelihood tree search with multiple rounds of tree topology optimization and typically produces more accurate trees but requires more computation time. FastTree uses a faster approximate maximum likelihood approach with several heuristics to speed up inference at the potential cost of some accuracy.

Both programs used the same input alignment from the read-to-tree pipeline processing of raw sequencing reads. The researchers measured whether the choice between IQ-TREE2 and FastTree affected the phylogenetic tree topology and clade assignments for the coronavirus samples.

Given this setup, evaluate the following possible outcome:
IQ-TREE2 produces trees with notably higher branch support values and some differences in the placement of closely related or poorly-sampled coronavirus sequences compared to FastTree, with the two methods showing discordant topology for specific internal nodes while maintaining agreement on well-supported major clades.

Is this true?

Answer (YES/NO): NO